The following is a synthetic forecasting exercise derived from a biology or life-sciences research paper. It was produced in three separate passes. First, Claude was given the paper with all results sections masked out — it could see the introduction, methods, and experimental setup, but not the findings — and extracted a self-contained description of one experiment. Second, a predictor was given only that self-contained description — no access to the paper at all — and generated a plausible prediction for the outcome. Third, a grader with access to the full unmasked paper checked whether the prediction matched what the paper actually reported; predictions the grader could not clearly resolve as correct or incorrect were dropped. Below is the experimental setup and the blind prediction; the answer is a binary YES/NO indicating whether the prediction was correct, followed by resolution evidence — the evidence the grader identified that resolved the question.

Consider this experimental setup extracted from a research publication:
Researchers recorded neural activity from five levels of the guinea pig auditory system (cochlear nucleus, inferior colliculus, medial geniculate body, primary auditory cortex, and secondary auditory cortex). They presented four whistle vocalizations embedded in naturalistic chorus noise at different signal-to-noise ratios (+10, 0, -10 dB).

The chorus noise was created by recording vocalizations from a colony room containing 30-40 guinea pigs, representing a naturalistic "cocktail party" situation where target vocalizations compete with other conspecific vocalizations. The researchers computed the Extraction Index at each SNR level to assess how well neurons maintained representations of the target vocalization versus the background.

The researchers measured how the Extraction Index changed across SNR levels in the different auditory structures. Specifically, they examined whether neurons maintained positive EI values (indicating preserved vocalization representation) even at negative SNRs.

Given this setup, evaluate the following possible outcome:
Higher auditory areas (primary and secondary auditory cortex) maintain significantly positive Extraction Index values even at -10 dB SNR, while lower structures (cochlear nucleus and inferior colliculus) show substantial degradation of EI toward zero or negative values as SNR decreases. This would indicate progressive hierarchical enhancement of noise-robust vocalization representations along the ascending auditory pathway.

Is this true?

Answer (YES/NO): NO